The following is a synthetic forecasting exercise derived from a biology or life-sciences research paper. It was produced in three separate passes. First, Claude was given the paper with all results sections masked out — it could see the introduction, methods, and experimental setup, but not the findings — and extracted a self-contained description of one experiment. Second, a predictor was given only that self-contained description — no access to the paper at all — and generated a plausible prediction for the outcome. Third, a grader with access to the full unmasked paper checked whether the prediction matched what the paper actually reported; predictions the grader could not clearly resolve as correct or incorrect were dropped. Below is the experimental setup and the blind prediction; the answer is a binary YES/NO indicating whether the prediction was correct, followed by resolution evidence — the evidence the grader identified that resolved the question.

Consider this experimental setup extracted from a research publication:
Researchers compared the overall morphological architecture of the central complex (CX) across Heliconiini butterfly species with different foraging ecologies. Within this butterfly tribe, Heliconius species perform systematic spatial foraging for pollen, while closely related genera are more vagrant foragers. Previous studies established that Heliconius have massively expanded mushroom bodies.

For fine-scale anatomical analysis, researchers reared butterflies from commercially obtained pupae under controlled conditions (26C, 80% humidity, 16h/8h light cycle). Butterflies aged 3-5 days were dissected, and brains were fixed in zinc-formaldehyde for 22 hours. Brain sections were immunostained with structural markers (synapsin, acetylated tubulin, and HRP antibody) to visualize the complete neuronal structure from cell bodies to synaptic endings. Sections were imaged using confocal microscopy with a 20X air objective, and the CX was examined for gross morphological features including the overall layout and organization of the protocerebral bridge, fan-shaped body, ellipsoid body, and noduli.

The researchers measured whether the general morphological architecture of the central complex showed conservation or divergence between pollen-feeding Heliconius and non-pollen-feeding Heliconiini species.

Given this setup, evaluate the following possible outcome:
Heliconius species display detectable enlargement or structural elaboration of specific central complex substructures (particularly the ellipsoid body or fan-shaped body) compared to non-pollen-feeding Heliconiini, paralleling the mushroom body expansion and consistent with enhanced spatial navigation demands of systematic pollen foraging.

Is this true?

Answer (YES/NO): NO